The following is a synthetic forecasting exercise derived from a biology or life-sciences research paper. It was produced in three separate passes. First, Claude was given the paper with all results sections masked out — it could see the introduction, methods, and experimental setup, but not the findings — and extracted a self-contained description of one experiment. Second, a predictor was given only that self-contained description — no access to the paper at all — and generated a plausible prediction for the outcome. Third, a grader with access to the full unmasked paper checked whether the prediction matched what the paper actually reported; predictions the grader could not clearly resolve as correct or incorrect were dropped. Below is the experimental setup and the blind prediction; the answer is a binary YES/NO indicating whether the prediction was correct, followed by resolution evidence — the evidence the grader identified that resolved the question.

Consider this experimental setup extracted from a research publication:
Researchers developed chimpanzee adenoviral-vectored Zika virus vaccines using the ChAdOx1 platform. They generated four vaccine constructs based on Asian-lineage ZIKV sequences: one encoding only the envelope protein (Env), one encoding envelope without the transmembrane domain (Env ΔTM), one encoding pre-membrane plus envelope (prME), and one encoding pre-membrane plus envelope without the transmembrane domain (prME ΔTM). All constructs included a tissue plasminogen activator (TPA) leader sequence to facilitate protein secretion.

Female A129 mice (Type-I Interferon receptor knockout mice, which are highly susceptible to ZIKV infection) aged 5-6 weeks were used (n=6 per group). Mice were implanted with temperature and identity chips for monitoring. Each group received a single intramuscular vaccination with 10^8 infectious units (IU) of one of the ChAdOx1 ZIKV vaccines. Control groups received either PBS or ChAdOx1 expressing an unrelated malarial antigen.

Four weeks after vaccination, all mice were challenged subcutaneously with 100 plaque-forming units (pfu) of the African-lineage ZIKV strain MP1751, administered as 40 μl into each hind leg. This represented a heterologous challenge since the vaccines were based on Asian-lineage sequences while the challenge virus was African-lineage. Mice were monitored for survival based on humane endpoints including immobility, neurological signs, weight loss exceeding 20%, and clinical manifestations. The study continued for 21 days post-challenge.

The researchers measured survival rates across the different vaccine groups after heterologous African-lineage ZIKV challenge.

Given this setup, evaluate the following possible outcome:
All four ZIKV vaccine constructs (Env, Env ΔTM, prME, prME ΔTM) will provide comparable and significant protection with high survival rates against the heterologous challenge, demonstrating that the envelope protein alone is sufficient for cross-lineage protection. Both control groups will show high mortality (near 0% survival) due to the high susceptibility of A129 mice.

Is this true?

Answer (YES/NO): NO